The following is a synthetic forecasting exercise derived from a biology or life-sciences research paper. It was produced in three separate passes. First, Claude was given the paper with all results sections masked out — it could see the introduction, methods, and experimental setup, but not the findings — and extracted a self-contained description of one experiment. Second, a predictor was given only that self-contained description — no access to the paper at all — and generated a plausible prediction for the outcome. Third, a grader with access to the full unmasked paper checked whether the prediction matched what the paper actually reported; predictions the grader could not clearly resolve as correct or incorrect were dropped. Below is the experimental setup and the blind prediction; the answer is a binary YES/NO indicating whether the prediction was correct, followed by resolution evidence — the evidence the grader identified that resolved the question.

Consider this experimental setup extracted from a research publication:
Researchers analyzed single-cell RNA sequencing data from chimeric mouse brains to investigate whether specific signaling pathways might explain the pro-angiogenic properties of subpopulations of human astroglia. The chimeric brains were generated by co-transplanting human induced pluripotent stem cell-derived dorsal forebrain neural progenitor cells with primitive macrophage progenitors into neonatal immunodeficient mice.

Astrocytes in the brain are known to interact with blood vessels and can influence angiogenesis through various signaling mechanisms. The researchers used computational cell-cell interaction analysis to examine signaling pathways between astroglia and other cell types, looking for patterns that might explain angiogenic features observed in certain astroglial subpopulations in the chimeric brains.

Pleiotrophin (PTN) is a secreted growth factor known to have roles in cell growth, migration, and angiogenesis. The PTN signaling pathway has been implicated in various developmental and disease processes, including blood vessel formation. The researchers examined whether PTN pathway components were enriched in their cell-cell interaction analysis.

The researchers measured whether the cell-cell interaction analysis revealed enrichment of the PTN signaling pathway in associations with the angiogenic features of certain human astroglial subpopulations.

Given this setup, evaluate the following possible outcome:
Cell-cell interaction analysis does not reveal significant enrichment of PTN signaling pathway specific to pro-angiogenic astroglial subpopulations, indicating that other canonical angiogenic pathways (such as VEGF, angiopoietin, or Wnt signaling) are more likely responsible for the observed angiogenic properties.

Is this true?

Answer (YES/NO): NO